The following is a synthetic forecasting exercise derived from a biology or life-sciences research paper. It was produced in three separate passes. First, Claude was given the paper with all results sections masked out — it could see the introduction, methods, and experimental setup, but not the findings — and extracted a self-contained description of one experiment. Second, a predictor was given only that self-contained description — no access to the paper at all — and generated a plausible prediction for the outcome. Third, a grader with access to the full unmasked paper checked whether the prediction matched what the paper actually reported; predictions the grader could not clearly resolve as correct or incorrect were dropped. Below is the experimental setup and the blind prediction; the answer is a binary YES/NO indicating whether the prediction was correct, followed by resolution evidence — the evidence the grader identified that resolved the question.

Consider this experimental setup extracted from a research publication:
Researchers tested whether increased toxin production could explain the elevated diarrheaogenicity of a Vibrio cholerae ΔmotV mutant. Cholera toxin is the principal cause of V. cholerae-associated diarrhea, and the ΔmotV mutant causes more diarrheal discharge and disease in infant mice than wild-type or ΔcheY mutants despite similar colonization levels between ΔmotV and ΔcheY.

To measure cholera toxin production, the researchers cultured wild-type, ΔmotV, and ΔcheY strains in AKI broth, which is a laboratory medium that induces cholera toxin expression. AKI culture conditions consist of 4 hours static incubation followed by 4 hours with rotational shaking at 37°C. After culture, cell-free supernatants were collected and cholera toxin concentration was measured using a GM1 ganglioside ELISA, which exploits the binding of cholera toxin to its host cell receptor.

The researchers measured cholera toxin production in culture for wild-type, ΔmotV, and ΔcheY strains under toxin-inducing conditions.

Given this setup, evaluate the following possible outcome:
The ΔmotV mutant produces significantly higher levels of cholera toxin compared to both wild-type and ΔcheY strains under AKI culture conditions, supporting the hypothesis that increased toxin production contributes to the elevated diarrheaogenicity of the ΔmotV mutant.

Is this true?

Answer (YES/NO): NO